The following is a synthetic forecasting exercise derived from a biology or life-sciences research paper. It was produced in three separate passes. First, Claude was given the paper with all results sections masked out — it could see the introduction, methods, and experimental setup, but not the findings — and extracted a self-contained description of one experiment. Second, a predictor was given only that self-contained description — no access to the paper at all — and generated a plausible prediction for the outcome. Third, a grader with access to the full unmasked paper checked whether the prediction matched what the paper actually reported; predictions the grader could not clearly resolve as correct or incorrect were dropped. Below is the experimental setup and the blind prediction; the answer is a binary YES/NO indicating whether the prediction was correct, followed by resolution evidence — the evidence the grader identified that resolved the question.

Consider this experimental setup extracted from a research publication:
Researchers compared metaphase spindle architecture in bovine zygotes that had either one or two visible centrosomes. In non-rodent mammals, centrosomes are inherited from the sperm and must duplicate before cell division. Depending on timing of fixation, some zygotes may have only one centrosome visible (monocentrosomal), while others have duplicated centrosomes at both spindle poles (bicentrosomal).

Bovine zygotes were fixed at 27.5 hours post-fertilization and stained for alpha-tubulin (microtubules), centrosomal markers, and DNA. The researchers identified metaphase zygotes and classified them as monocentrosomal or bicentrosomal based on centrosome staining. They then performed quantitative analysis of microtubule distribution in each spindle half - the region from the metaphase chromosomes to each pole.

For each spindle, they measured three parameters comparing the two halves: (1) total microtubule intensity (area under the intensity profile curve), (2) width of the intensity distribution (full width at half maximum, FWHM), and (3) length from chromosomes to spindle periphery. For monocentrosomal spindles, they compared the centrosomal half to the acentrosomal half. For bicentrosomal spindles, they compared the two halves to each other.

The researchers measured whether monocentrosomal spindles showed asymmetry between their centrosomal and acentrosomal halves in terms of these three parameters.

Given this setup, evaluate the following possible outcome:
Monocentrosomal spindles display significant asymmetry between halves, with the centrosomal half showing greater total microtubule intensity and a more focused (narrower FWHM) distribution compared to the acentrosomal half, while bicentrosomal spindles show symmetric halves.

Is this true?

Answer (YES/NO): NO